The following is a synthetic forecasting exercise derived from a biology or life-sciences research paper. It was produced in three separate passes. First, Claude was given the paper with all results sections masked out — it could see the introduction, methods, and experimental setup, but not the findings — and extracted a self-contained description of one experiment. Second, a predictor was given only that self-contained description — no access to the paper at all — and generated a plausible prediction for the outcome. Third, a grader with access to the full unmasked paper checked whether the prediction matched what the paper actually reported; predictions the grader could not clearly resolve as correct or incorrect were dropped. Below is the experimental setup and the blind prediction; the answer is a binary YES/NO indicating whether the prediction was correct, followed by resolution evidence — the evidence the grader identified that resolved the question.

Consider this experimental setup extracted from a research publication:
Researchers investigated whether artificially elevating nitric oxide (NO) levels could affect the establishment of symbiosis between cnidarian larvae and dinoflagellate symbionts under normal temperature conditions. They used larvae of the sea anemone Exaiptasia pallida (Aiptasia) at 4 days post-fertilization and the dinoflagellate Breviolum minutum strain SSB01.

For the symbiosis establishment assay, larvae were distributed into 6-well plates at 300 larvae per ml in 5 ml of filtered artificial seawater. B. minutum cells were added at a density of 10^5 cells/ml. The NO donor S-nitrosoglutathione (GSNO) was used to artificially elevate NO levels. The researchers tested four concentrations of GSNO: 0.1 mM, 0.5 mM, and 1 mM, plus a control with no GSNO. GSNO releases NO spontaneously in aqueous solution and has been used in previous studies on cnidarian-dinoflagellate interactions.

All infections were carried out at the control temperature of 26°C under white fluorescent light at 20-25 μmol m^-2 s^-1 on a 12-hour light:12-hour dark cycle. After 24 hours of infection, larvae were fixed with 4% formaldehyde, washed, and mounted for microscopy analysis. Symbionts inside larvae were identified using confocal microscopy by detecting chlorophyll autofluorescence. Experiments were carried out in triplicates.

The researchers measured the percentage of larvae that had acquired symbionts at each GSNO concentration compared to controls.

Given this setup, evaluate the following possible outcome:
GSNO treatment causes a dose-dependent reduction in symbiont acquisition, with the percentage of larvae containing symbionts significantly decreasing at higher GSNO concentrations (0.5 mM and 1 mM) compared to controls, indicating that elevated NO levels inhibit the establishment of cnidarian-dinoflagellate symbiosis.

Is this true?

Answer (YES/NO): YES